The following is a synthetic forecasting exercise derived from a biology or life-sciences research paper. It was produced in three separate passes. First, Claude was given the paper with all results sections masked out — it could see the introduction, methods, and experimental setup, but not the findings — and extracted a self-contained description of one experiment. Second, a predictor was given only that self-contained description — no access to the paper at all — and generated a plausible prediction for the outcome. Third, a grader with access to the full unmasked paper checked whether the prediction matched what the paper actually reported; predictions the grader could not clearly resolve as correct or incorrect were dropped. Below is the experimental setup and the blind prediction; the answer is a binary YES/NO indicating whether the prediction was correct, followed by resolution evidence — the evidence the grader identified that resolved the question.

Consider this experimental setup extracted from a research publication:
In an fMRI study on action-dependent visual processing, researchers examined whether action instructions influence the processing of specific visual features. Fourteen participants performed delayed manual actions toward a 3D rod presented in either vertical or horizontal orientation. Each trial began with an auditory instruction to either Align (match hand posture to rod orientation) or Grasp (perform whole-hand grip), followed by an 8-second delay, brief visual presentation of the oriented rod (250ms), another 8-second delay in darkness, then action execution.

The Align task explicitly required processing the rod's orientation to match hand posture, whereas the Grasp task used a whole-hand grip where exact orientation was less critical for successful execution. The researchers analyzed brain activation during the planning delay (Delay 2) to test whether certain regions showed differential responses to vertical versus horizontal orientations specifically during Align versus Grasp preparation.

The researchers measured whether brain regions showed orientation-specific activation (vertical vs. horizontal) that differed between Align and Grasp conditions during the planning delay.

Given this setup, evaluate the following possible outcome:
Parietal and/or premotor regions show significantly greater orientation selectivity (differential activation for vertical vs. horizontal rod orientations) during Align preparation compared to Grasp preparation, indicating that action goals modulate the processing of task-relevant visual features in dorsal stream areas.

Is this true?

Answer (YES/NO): YES